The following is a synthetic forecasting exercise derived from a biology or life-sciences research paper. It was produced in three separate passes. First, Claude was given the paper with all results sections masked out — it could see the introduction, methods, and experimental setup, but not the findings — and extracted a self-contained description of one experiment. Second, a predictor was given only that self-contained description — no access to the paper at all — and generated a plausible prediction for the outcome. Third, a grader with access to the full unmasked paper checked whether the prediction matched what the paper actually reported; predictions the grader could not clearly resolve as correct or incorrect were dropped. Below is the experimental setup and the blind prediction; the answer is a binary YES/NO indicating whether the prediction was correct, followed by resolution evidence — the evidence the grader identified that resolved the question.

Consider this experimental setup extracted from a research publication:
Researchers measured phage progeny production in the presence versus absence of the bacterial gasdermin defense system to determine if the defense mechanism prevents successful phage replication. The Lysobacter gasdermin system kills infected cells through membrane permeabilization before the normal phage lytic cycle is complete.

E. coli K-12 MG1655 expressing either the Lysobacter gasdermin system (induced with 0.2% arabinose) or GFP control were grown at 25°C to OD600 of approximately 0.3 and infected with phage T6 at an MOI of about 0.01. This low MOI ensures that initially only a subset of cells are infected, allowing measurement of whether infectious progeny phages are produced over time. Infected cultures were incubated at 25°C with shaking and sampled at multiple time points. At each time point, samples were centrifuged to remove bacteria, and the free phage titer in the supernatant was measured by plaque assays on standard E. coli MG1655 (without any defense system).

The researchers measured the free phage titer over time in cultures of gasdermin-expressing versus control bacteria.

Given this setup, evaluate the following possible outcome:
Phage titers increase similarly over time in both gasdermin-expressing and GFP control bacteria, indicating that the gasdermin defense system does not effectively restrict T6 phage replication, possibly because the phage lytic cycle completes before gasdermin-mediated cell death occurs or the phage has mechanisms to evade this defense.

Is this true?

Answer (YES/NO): NO